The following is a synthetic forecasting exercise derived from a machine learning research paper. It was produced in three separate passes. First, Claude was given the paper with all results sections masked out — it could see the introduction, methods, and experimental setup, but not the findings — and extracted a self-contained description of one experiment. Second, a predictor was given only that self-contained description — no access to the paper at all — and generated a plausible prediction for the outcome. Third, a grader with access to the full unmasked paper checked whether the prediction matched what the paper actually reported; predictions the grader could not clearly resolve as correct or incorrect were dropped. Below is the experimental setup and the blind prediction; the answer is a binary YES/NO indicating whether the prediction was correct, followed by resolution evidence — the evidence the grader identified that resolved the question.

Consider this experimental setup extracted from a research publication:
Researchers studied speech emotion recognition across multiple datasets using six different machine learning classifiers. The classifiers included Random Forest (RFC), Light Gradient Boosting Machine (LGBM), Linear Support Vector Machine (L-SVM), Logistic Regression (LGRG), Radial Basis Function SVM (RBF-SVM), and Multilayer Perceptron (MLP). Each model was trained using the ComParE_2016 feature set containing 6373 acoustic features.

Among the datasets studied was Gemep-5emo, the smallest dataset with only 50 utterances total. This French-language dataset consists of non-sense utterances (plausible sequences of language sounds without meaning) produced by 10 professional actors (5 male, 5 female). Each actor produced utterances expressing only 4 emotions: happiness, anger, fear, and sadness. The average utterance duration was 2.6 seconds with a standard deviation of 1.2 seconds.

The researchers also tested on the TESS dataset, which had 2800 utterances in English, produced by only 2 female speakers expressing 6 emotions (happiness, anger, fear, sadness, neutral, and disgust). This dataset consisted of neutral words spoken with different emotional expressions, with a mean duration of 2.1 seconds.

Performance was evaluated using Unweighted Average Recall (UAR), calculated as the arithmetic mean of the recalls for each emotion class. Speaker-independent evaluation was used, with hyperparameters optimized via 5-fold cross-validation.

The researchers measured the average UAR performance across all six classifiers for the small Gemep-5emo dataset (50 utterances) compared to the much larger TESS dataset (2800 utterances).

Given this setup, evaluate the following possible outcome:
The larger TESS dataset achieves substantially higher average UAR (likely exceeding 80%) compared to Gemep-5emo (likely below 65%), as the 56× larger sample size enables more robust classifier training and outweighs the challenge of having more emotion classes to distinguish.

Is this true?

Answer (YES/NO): NO